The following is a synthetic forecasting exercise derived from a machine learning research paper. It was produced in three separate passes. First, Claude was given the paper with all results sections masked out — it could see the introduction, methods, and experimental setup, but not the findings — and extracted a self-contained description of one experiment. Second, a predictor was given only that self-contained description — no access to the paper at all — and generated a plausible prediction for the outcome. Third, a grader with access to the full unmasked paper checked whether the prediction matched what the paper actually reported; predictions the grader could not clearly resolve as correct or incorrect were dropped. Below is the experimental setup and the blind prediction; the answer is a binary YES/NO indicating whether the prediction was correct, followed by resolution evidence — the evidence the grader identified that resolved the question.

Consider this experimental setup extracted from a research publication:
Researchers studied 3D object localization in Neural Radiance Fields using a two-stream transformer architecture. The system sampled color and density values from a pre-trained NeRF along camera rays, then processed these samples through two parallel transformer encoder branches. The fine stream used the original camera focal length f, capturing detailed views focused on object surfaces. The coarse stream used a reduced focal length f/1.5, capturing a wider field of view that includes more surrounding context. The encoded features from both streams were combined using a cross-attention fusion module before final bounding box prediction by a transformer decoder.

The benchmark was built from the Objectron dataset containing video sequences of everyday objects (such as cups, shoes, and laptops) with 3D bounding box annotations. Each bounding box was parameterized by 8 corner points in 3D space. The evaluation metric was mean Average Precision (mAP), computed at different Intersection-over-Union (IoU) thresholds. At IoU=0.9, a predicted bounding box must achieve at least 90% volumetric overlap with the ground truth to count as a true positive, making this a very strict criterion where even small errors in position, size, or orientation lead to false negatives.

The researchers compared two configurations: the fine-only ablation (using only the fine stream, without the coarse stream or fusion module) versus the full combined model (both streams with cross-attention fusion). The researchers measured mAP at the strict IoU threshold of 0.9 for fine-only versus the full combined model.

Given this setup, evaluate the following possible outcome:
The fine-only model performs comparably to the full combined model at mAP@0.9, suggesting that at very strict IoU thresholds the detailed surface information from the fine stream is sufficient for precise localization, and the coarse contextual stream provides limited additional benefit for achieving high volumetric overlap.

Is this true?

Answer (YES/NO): NO